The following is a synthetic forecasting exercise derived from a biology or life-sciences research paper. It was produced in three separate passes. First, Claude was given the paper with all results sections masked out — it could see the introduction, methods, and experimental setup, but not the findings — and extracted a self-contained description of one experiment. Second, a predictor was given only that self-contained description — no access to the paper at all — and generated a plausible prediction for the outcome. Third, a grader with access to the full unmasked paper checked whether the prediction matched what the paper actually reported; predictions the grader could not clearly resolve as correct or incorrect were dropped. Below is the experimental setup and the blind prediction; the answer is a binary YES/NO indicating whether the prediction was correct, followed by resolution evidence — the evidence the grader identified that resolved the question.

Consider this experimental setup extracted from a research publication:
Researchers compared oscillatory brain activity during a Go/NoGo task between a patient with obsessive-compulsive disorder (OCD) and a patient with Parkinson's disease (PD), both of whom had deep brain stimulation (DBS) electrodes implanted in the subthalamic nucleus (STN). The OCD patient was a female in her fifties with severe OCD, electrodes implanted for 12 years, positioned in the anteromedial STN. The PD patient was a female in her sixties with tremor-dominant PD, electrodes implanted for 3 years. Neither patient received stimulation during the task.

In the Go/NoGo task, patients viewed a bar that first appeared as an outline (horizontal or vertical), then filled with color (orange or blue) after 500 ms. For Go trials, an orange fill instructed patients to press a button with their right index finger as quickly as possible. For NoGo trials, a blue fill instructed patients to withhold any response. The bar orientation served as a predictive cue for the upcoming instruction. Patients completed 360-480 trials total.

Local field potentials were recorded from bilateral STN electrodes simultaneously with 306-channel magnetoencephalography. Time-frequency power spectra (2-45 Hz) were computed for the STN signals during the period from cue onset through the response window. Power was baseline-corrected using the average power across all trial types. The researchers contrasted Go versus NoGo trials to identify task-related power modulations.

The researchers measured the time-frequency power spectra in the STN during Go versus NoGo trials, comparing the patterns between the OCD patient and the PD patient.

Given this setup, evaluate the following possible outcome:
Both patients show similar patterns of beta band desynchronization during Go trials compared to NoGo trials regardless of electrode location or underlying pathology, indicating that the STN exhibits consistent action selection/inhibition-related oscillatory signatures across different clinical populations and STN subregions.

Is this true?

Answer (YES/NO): NO